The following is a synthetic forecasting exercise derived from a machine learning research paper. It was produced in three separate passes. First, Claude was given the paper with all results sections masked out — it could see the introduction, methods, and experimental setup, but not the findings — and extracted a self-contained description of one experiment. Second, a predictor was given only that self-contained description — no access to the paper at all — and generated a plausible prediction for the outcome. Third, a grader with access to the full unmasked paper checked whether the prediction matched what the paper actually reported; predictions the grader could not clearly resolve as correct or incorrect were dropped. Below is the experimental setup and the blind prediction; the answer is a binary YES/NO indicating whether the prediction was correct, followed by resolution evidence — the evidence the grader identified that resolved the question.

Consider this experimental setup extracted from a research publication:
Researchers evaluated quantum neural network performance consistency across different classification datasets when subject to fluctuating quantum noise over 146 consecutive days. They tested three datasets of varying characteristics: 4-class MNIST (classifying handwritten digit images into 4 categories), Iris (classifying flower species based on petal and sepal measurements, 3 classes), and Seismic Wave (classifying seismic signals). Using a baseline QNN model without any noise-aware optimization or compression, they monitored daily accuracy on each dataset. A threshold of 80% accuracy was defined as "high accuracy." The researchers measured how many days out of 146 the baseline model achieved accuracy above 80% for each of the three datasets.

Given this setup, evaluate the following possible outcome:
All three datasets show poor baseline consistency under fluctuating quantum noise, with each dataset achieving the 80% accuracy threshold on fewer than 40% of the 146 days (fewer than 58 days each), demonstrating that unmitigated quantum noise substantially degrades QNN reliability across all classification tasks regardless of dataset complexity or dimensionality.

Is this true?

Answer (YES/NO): YES